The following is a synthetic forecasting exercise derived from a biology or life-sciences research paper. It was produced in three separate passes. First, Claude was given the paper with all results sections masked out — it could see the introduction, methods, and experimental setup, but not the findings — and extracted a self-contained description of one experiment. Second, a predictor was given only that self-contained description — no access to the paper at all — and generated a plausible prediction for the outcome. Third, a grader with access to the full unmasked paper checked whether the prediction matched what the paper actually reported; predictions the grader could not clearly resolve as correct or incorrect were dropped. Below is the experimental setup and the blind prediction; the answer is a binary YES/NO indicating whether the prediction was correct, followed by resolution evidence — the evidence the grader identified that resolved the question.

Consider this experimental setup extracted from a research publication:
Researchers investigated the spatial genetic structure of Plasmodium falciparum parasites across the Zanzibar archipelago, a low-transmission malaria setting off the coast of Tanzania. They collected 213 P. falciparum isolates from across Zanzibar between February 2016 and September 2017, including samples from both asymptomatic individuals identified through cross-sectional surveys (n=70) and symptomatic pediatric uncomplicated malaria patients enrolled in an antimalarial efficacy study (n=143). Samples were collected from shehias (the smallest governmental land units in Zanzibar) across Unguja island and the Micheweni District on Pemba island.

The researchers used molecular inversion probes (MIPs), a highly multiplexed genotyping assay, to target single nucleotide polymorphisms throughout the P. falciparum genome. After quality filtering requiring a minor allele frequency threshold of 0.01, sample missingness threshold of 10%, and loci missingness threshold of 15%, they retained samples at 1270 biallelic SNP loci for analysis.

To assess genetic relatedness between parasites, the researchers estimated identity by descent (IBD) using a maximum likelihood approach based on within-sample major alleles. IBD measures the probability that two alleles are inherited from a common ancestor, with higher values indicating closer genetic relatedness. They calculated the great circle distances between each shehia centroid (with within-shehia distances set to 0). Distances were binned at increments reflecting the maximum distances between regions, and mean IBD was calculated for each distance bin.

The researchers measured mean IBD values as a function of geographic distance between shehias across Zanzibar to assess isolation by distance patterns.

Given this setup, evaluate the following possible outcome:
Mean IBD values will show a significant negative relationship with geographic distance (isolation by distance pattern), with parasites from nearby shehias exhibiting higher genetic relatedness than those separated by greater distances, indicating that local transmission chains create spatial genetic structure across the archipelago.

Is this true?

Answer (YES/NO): YES